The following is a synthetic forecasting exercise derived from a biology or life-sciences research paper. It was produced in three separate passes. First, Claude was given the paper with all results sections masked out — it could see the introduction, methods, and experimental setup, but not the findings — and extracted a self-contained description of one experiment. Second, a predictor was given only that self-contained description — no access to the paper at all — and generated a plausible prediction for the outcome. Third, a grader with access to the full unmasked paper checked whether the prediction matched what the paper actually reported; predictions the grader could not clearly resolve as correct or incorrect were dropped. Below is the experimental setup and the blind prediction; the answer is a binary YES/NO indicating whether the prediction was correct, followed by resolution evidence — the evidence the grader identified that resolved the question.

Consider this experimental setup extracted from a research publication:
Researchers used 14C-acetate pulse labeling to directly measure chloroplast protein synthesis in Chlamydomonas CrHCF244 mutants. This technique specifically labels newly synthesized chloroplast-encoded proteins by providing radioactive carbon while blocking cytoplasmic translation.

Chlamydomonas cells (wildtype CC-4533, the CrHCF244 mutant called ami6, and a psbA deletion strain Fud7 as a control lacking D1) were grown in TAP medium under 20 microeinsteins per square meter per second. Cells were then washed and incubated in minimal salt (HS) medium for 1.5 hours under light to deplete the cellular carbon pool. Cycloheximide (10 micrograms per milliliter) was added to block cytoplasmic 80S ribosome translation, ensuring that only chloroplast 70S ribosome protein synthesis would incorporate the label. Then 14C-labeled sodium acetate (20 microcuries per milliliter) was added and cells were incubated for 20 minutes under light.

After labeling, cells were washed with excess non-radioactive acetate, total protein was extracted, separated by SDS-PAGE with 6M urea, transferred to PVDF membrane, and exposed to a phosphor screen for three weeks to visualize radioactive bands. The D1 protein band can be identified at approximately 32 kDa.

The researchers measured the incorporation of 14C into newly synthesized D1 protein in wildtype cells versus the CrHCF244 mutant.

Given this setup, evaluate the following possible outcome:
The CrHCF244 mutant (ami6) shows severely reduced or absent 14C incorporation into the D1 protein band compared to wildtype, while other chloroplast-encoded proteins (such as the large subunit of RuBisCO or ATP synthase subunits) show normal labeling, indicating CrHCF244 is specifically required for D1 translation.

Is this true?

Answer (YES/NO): YES